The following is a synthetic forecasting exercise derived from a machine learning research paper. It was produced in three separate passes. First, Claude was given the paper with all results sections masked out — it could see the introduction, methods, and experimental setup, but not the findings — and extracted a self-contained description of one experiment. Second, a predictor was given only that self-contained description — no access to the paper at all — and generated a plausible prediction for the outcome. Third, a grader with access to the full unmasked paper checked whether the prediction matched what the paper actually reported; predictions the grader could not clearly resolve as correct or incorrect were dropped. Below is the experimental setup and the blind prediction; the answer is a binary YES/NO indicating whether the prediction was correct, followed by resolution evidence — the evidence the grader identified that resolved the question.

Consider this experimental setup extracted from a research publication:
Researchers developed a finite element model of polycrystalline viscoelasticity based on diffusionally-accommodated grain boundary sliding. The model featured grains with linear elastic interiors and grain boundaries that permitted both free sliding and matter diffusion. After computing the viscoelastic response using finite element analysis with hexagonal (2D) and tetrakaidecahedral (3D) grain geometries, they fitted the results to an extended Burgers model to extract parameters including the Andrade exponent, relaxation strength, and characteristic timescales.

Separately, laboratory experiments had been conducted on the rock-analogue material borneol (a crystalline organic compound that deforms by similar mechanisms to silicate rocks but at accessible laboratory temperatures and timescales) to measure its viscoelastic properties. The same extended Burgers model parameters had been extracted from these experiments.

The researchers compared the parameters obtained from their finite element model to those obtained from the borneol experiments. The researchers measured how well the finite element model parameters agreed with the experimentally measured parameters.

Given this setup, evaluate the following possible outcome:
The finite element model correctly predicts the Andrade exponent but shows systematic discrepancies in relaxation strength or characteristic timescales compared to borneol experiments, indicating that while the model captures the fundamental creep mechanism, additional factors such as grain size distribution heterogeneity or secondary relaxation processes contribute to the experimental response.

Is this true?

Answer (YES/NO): NO